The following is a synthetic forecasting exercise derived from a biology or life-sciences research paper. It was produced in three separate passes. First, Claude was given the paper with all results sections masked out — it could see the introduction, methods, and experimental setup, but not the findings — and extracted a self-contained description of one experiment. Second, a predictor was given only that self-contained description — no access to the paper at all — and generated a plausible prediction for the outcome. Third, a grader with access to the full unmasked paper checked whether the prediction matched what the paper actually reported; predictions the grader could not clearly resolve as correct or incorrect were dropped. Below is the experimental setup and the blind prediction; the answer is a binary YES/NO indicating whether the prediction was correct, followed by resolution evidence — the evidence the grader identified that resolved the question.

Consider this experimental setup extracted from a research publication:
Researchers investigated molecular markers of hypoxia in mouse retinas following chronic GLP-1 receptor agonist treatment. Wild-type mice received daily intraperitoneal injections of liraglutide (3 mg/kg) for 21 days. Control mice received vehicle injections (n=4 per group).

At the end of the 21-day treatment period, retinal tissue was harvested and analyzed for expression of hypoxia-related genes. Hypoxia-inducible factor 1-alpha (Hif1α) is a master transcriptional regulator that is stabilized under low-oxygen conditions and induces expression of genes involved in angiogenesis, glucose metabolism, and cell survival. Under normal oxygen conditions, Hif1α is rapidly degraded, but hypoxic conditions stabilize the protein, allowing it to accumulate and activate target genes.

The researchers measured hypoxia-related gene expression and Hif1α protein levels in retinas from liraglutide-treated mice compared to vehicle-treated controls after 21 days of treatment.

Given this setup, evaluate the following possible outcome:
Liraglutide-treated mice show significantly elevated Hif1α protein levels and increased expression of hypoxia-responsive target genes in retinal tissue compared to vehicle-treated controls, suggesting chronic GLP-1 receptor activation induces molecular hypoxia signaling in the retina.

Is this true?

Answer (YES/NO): YES